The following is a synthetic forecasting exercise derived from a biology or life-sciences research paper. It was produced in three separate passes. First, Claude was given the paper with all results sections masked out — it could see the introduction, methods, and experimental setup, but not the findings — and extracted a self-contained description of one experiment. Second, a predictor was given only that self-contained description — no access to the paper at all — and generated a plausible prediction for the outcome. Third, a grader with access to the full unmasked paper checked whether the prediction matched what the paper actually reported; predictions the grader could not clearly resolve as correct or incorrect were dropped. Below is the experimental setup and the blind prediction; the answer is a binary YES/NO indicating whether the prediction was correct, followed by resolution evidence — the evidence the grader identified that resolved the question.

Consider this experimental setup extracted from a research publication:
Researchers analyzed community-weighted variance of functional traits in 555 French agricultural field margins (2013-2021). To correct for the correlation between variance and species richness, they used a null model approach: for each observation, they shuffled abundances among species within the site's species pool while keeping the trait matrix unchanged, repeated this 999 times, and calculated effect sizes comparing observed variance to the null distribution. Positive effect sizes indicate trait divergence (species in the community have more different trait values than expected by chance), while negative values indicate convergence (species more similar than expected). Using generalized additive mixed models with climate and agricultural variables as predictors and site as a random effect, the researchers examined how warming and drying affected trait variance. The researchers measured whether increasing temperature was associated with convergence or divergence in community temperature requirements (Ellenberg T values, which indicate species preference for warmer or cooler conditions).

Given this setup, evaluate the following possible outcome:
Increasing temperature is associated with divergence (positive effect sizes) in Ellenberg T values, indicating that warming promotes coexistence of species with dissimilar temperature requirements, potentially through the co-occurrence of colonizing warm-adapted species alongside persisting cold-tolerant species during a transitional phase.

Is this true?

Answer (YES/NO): YES